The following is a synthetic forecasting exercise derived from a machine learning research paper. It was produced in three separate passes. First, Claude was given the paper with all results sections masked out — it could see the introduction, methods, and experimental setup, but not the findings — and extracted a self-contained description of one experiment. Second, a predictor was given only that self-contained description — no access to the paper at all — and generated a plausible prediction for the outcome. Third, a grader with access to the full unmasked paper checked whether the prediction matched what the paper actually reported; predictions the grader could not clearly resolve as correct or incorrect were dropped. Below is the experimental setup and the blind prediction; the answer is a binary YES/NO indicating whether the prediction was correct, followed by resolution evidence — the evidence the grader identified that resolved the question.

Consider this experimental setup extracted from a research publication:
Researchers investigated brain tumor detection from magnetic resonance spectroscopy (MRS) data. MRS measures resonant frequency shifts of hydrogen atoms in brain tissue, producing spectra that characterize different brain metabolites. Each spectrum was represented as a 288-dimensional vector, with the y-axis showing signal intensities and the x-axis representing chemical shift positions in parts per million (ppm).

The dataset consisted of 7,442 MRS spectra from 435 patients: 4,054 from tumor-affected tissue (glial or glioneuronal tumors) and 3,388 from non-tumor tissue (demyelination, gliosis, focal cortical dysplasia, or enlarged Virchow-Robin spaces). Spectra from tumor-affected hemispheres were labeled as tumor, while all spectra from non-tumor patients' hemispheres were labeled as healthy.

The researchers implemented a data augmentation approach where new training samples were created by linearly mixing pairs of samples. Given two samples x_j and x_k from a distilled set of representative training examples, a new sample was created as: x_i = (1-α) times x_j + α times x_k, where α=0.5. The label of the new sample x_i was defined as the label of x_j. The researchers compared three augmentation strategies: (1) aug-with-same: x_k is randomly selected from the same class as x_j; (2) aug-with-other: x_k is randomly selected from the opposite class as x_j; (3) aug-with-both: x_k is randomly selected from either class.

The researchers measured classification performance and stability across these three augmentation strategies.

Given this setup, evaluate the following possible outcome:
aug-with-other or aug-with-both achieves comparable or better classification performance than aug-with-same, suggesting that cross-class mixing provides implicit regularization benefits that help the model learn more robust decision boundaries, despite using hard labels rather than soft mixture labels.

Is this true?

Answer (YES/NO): YES